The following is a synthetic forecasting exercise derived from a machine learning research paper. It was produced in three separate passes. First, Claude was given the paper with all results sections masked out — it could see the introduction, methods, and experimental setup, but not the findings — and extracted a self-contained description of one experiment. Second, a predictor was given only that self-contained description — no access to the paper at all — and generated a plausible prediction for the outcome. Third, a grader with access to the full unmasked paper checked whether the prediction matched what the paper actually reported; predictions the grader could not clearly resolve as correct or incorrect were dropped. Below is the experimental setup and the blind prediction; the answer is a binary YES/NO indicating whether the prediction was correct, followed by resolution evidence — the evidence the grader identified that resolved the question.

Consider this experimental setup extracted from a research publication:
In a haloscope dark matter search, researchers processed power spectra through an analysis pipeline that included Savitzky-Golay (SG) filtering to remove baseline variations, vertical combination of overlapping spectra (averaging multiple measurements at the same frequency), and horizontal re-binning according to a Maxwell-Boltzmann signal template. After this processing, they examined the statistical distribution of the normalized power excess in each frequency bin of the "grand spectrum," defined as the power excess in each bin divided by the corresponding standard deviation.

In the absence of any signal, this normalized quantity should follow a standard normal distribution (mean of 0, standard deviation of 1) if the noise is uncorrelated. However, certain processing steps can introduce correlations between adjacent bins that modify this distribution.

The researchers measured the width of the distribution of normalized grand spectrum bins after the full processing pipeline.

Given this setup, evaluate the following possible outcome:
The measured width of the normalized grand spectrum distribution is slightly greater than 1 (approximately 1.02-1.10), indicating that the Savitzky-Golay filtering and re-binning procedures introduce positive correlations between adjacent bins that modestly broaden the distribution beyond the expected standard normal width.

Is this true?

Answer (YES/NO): NO